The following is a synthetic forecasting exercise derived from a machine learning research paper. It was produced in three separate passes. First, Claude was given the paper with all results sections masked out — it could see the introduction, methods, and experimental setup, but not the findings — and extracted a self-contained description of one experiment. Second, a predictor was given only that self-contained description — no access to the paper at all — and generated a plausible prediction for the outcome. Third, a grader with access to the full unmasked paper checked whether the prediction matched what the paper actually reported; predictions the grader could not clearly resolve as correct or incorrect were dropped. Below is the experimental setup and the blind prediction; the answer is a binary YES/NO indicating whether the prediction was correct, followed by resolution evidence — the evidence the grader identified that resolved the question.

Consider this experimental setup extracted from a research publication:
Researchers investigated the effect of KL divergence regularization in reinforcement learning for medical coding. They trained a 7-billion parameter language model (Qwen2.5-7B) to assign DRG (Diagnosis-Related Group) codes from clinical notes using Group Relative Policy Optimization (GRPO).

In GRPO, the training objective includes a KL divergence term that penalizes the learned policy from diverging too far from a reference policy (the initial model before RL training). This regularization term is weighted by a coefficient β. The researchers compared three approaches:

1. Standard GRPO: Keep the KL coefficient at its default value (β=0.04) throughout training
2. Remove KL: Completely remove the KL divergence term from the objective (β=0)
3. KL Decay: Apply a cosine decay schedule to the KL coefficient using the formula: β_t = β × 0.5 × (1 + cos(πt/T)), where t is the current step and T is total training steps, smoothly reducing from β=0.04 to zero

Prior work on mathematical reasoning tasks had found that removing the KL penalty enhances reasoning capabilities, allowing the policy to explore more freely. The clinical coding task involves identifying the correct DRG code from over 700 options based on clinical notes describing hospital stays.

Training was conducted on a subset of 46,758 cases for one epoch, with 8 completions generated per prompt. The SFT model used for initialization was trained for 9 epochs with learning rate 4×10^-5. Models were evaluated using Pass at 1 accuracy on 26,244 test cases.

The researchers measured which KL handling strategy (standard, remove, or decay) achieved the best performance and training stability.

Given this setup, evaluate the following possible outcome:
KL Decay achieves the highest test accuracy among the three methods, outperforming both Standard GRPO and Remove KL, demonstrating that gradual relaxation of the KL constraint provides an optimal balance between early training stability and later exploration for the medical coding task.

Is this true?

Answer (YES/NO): NO